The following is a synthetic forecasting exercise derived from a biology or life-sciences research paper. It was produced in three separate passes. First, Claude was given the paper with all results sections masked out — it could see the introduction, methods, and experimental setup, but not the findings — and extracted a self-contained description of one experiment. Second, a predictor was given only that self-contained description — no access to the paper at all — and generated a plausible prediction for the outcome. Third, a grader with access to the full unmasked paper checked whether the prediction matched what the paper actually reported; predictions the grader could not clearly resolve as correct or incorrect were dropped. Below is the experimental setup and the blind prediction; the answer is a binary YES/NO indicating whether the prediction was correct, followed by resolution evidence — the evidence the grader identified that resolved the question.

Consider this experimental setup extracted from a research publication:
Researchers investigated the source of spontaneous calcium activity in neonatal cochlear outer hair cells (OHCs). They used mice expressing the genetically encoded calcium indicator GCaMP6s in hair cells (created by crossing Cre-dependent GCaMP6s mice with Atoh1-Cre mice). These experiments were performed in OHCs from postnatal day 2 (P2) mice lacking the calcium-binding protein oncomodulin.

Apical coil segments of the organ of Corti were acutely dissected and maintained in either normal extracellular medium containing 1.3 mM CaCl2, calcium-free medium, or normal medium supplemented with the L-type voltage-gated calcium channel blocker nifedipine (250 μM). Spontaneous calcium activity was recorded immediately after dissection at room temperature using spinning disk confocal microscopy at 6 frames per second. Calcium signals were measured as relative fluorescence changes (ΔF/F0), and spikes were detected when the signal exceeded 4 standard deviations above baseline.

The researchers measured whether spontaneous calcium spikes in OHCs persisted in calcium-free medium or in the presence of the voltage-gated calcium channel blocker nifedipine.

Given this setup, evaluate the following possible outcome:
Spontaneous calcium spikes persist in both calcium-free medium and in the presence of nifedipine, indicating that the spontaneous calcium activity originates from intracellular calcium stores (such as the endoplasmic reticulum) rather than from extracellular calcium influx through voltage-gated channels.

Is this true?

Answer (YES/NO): NO